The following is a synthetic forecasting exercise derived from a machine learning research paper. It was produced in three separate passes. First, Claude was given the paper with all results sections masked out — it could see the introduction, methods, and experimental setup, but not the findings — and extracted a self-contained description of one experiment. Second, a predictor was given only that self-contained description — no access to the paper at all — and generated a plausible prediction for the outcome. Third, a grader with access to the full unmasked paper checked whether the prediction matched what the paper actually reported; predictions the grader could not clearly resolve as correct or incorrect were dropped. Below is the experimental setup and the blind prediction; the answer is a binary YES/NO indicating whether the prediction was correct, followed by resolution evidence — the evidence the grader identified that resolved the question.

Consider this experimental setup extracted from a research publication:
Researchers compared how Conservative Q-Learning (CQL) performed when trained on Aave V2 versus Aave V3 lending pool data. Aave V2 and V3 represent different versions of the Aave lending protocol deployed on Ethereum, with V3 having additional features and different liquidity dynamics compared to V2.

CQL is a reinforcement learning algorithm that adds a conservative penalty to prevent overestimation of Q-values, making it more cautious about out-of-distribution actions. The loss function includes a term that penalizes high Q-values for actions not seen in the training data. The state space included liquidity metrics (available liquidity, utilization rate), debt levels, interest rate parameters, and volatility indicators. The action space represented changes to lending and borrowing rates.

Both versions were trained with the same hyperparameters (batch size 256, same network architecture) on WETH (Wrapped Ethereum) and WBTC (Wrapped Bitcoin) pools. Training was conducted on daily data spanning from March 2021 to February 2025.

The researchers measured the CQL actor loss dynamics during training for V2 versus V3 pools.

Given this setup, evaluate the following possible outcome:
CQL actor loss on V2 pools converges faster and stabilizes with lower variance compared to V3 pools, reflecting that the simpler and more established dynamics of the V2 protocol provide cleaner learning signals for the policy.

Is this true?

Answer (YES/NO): NO